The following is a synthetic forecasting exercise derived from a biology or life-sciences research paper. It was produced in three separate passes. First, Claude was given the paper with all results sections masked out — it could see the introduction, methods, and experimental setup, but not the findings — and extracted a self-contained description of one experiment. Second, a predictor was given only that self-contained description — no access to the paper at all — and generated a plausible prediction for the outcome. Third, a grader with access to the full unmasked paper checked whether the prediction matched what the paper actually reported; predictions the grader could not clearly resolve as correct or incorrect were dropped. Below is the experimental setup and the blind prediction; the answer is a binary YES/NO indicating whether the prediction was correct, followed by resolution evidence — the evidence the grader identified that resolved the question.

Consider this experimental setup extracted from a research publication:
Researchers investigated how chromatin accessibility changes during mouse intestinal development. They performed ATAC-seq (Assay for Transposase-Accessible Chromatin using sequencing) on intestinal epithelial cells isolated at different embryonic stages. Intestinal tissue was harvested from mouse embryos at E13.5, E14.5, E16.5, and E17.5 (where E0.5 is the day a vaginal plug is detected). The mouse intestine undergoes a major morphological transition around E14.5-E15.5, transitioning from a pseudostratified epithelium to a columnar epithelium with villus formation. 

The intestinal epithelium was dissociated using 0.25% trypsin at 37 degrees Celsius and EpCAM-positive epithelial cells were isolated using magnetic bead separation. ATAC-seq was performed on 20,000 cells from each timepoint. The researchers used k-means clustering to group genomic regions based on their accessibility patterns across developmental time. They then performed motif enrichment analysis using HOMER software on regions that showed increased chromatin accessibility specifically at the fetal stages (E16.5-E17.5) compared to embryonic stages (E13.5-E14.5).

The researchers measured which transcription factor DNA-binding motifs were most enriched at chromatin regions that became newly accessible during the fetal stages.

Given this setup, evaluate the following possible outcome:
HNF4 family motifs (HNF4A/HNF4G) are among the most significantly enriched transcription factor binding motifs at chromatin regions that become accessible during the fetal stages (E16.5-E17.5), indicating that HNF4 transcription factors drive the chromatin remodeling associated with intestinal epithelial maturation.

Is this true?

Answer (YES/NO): YES